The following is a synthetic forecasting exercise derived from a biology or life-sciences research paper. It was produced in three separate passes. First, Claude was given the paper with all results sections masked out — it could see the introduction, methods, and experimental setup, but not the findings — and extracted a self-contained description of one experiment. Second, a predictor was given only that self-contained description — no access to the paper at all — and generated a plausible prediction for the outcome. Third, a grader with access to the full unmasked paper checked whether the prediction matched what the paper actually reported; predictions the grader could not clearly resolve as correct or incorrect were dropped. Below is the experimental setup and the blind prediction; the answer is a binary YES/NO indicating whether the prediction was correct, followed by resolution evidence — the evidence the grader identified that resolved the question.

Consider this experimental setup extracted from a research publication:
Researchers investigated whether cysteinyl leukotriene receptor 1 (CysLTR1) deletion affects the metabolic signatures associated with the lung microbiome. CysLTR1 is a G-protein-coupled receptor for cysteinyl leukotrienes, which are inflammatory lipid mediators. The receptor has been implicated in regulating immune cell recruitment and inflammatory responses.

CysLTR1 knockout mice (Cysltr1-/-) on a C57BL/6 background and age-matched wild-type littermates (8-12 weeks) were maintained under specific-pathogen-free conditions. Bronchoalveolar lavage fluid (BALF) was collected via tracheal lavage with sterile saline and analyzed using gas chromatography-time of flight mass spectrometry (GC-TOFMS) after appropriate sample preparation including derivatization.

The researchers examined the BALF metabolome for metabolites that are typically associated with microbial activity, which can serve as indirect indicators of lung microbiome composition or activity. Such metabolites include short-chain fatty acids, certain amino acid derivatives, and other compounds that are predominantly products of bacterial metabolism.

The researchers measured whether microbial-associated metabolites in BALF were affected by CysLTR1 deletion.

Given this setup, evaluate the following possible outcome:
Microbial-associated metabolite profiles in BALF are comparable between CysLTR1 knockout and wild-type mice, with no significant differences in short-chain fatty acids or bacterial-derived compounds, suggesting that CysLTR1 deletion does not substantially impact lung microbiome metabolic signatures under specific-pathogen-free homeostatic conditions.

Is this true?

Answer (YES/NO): NO